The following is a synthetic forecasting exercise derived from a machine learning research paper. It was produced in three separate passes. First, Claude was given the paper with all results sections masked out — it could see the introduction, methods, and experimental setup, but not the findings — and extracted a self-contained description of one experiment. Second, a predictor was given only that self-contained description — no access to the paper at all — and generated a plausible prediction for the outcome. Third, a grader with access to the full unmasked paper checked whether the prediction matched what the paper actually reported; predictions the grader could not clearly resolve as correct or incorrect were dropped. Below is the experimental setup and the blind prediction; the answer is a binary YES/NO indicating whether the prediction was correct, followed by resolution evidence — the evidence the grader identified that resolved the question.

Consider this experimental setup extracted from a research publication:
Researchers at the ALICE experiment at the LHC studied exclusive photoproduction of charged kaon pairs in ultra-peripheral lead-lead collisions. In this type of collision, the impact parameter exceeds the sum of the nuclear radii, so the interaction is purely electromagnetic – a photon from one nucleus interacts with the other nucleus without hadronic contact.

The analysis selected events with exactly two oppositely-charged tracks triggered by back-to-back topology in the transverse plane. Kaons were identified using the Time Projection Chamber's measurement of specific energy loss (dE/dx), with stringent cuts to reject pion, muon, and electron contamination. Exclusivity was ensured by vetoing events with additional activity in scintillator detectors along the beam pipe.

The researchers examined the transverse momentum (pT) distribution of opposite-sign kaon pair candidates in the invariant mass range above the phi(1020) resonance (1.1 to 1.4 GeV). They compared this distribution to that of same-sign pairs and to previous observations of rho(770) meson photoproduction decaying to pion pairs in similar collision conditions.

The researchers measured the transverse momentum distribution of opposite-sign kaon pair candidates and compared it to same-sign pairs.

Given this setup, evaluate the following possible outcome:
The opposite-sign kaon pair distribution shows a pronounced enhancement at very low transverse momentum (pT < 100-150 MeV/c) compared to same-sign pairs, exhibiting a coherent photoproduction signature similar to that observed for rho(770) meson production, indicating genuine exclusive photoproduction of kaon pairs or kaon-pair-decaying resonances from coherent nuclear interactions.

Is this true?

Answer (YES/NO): YES